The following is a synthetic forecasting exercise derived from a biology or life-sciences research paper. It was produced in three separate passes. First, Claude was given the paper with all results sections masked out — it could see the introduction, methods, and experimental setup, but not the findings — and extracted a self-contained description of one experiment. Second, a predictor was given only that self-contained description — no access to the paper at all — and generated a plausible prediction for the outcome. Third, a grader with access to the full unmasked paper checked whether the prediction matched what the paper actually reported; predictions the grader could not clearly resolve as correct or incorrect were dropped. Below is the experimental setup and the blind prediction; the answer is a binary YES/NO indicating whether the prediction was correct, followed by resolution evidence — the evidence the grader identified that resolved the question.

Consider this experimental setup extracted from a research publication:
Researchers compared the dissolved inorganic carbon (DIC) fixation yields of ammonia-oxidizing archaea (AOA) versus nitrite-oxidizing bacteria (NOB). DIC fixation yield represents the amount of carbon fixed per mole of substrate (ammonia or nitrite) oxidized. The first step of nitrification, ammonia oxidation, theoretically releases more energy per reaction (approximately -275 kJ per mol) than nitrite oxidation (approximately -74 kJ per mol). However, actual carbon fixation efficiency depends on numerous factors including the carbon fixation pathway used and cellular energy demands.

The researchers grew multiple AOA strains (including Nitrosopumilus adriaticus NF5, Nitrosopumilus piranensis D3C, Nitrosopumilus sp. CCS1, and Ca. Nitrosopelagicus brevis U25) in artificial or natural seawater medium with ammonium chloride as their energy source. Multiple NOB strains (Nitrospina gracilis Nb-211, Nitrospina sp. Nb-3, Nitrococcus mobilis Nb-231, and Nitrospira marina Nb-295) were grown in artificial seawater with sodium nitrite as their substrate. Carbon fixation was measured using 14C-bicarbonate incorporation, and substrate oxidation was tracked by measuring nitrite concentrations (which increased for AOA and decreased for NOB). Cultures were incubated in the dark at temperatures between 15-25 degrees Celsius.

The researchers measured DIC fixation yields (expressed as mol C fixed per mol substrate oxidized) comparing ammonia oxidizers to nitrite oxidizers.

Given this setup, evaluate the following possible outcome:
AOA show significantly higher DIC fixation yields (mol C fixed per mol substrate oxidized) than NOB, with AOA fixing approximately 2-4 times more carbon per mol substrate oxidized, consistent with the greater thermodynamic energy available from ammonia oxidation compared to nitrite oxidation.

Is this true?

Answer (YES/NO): YES